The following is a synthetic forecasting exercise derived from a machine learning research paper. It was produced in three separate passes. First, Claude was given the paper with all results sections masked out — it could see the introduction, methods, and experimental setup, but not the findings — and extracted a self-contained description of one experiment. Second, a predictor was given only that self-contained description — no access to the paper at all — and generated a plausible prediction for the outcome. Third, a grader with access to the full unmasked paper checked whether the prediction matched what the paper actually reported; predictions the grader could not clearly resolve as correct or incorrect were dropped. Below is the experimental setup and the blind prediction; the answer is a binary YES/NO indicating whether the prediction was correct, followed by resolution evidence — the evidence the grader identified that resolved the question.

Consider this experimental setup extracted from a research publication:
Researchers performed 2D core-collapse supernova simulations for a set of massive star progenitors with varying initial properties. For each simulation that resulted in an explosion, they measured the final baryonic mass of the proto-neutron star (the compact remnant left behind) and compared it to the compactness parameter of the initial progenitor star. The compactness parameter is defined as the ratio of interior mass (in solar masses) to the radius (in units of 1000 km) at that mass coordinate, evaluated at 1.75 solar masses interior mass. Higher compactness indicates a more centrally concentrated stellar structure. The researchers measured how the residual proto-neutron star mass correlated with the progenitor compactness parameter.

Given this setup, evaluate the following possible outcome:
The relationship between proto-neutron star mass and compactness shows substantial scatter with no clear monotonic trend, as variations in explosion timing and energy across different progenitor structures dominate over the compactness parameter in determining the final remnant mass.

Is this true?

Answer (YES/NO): NO